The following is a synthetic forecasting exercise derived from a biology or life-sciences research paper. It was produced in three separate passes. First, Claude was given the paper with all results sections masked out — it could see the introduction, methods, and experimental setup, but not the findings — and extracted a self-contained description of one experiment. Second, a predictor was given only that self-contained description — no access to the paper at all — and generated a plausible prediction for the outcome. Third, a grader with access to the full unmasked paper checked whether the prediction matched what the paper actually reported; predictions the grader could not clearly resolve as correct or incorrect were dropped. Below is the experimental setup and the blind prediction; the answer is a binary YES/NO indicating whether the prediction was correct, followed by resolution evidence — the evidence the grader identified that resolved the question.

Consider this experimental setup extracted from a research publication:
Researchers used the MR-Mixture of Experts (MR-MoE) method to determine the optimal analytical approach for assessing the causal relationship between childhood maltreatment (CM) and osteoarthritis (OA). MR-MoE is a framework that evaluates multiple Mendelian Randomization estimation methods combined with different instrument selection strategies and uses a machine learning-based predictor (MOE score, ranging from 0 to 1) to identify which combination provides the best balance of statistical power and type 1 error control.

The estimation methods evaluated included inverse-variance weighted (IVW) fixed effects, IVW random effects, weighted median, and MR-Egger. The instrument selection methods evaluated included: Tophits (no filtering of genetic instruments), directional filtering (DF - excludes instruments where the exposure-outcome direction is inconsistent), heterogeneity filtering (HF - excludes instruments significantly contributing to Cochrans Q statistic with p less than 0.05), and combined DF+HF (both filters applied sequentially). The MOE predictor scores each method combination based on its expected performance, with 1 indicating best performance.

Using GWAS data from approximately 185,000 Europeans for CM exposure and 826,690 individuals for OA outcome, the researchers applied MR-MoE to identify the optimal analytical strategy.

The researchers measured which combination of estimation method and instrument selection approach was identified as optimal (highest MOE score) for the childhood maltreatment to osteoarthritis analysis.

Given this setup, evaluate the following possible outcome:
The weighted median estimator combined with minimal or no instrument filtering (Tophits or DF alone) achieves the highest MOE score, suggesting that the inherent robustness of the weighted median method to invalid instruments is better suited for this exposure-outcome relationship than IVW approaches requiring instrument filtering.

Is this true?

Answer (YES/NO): NO